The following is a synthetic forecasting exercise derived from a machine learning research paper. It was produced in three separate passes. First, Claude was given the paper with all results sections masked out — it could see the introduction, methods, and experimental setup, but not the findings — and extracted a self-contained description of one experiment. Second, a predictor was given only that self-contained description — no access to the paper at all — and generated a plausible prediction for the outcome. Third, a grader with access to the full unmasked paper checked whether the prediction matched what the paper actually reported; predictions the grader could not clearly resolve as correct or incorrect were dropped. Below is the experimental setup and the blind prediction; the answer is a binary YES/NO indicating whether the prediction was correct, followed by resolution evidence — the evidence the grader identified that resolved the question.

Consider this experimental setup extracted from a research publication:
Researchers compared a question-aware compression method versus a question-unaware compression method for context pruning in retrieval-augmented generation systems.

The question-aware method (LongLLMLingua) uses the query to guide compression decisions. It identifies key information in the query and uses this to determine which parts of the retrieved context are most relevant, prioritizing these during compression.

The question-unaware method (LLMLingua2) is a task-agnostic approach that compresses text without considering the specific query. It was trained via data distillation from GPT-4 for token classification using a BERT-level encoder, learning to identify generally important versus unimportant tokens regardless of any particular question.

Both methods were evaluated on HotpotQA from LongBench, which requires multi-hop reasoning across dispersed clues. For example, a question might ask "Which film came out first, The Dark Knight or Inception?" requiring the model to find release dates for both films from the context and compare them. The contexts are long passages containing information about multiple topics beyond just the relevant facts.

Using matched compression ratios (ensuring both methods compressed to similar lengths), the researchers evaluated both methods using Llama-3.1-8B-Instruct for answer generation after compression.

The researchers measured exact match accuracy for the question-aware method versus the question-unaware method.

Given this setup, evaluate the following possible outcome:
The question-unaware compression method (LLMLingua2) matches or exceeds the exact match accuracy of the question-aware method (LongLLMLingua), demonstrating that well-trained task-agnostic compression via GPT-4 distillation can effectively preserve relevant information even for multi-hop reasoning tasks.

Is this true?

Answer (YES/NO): YES